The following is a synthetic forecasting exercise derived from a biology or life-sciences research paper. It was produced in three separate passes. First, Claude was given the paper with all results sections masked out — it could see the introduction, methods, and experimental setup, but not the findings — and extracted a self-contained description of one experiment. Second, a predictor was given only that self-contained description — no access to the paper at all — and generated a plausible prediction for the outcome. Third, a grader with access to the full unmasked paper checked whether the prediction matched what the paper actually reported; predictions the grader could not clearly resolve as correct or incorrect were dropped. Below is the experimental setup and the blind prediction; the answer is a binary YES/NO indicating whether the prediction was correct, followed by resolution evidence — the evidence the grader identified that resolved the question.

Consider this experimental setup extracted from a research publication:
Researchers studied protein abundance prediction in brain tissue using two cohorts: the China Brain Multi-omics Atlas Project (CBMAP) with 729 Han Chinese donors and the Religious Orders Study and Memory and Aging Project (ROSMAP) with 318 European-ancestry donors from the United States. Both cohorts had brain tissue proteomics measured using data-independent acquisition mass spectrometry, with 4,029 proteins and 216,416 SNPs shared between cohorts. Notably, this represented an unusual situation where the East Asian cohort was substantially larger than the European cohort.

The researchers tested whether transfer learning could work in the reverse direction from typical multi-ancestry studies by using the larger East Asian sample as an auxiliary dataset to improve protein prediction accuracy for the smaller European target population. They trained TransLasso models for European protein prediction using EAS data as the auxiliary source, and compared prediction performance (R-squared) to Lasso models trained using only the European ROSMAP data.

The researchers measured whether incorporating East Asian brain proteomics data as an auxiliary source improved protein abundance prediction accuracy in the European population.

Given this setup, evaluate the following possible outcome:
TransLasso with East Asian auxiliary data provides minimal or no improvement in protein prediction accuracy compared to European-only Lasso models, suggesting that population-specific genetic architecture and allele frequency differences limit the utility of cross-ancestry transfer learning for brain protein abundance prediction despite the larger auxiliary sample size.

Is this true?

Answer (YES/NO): NO